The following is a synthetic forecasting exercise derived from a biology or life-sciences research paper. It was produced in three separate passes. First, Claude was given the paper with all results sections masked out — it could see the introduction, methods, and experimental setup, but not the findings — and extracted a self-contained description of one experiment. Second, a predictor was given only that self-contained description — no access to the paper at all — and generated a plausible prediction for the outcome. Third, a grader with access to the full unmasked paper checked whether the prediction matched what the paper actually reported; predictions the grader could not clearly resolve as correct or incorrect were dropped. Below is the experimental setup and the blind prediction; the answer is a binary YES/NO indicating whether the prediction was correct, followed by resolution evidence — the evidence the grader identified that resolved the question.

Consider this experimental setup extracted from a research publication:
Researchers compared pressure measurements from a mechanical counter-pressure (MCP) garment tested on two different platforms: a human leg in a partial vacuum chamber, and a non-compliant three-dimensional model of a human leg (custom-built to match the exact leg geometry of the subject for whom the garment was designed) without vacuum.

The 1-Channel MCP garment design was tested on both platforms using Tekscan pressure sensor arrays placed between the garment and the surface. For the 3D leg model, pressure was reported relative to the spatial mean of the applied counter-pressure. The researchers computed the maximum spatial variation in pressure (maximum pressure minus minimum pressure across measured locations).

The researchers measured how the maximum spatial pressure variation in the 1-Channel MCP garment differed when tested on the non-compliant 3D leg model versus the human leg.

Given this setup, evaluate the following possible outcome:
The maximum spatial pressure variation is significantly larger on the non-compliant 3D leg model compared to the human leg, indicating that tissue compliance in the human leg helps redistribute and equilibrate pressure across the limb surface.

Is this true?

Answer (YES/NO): YES